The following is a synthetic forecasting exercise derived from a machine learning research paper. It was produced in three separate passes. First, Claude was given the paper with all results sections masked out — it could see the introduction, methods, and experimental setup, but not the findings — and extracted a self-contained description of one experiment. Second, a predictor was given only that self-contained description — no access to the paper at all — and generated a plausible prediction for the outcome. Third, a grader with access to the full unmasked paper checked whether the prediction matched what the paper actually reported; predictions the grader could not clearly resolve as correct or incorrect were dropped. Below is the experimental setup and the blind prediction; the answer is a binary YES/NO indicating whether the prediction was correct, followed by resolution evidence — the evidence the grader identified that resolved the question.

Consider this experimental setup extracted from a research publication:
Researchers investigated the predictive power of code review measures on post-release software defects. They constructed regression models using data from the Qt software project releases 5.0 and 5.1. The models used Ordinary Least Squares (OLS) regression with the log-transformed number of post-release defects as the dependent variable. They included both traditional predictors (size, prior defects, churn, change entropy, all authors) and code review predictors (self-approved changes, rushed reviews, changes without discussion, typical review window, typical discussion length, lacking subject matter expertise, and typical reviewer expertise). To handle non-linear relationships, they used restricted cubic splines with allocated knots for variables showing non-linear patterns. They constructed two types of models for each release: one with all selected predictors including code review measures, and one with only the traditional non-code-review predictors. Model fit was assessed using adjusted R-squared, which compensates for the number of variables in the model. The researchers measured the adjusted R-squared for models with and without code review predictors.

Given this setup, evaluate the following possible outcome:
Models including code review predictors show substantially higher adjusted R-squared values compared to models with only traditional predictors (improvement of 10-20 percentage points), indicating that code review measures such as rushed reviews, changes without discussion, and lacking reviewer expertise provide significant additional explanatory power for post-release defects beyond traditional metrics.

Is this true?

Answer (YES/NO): NO